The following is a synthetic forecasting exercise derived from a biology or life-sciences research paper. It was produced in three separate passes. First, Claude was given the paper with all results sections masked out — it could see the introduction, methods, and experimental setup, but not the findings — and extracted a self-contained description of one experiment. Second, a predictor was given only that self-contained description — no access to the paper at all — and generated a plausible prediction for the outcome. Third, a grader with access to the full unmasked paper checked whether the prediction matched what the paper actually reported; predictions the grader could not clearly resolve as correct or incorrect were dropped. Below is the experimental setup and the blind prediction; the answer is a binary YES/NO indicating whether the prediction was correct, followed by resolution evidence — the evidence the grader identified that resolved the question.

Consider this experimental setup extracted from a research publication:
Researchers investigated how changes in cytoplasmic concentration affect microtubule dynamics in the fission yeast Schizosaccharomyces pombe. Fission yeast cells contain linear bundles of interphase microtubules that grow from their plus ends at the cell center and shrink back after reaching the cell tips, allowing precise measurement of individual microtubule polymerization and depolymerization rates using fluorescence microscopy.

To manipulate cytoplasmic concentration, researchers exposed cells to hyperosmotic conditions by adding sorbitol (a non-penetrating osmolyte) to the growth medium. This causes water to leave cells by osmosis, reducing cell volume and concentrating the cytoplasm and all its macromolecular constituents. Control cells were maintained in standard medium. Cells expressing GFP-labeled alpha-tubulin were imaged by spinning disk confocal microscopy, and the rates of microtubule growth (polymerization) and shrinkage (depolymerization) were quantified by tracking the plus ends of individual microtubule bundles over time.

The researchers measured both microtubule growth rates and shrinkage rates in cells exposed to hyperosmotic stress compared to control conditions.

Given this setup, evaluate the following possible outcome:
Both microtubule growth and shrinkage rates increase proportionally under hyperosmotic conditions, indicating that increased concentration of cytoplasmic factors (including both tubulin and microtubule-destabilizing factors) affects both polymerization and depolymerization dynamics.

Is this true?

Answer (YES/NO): NO